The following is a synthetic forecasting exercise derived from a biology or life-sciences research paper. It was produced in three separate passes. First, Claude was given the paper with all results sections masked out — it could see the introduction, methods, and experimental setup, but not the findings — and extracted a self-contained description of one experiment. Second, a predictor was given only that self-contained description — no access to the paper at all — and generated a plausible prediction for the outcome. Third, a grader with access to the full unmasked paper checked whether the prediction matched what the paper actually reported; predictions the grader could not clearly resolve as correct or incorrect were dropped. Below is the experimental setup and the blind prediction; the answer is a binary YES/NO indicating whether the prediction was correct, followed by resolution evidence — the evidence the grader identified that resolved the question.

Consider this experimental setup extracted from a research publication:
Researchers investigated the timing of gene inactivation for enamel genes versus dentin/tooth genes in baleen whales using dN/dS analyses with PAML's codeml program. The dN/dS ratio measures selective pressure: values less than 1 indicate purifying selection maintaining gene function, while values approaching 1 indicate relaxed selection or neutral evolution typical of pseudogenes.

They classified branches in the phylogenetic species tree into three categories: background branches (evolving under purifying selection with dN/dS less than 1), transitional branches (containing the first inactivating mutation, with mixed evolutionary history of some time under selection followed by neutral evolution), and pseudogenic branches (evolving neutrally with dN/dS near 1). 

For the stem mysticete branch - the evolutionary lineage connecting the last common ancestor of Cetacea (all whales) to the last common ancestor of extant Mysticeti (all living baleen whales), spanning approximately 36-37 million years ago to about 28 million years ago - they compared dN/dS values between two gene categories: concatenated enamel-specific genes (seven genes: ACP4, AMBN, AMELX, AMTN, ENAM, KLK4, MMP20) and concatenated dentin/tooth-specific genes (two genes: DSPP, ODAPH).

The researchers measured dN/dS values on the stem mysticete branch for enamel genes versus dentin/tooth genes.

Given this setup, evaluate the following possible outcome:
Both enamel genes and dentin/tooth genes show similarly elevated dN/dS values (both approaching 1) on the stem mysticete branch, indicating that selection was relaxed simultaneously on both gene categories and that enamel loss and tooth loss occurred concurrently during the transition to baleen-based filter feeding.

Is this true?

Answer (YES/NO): NO